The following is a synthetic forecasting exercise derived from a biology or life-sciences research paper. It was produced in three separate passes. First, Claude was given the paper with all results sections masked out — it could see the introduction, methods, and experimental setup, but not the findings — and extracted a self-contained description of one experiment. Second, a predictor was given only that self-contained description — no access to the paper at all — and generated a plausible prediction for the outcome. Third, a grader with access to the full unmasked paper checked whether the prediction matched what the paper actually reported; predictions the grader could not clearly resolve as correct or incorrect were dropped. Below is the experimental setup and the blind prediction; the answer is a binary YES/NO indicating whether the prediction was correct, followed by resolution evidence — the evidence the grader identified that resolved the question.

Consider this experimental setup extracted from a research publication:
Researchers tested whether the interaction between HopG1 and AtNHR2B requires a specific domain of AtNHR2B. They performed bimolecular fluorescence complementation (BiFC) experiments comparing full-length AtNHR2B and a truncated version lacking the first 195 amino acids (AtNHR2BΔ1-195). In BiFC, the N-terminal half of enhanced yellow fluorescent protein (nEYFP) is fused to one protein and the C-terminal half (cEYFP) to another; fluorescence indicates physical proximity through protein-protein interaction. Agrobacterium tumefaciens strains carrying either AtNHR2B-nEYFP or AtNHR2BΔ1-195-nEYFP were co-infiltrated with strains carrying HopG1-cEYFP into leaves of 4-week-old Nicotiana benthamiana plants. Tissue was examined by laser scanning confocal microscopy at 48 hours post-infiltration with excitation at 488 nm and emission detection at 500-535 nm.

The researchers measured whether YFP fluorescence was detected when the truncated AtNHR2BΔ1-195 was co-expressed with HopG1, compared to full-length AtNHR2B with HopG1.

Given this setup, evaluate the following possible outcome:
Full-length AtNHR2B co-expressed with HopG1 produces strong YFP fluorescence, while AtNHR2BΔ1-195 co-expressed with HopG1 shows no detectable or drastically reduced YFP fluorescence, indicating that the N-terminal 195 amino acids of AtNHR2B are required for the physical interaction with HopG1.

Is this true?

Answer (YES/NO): YES